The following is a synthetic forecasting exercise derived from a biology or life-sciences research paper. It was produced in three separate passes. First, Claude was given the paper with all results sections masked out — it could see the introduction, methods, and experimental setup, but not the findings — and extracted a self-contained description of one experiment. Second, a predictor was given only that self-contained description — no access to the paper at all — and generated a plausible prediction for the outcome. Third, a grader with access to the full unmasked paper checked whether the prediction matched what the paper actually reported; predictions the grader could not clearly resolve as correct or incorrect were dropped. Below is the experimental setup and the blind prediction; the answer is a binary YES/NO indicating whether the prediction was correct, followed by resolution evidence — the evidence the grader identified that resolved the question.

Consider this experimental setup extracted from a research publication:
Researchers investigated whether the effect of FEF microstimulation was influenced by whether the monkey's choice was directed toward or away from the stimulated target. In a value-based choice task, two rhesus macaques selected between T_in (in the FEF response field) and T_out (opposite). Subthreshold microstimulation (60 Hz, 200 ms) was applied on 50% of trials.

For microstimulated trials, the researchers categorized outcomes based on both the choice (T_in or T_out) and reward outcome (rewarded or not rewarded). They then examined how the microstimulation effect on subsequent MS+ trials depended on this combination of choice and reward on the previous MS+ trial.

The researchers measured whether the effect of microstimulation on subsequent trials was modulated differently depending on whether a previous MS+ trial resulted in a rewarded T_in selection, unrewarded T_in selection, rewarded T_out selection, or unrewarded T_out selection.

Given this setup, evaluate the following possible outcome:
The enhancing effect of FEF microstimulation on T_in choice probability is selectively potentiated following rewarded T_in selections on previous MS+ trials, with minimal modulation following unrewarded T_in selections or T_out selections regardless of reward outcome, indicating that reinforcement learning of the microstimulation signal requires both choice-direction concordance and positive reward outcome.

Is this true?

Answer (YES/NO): NO